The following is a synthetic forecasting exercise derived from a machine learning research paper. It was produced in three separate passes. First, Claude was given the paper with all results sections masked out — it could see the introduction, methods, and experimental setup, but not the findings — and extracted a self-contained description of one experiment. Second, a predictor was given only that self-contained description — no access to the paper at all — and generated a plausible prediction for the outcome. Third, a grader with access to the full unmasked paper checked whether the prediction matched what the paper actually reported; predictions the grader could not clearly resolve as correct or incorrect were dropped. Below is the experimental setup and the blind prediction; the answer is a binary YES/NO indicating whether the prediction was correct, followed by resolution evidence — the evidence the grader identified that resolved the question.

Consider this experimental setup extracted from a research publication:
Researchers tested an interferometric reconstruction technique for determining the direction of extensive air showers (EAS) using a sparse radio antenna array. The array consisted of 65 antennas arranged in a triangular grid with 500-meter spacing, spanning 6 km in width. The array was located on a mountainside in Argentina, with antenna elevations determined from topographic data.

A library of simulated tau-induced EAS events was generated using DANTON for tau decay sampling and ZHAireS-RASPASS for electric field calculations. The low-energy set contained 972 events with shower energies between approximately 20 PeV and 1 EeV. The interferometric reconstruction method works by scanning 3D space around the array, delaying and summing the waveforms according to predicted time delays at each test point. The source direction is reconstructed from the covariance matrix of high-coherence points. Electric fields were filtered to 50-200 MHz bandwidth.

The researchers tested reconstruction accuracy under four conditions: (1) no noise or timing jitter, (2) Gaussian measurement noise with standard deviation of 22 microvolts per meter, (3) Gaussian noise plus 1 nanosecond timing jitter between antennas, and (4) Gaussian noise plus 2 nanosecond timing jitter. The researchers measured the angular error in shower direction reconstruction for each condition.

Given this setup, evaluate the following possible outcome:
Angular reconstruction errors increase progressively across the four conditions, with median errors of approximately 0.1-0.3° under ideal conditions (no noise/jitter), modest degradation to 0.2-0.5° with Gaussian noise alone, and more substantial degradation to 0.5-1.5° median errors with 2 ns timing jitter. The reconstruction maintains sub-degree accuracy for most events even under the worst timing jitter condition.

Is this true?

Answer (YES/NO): NO